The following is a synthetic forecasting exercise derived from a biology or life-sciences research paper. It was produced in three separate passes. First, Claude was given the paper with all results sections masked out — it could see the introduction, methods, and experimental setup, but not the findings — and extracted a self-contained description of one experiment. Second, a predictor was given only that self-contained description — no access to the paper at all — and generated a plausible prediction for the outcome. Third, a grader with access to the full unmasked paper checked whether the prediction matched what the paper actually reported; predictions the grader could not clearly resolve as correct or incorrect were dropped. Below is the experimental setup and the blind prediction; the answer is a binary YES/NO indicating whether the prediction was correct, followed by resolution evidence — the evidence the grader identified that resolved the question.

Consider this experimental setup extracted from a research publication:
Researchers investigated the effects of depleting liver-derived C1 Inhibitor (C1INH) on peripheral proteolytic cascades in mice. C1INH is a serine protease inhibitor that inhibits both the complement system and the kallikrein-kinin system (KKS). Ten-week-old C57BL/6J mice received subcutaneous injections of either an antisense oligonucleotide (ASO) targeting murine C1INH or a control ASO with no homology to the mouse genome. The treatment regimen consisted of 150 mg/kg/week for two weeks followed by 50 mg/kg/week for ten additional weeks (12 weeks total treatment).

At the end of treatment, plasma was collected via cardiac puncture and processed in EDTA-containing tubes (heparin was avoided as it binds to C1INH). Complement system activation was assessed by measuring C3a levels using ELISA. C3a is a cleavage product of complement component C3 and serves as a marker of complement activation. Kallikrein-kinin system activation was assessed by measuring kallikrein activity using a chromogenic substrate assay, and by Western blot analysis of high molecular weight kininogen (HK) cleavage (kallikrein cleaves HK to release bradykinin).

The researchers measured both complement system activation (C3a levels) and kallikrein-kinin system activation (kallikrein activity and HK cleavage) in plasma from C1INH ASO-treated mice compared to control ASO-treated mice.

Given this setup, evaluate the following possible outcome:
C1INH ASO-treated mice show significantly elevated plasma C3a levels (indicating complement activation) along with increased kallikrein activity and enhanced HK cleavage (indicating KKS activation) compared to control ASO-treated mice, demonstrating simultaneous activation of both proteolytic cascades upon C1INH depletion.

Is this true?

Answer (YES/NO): NO